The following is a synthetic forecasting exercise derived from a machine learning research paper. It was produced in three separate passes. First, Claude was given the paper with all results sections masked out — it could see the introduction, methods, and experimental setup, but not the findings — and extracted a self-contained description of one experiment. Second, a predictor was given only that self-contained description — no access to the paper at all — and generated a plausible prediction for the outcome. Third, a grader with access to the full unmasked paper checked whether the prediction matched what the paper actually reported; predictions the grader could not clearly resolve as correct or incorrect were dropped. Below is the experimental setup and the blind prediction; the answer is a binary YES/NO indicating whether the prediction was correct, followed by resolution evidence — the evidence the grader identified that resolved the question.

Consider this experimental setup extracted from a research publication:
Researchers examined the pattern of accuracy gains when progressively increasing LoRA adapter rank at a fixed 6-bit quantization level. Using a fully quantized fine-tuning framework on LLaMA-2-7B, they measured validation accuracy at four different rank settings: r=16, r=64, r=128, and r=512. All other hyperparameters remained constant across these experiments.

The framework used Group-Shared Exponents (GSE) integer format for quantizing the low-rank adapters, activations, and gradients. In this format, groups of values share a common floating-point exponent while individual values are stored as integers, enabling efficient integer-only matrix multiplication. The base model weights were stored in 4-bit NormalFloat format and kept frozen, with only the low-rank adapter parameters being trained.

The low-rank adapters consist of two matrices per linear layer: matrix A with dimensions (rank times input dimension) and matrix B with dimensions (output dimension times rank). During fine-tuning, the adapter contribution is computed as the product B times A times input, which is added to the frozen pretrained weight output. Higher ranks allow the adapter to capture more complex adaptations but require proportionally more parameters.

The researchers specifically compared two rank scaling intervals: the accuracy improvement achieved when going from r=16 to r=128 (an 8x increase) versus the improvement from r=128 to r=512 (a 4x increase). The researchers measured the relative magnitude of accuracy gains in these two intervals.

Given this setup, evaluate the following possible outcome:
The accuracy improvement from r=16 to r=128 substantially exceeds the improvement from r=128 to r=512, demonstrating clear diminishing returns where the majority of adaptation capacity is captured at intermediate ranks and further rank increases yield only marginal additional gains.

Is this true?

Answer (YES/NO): YES